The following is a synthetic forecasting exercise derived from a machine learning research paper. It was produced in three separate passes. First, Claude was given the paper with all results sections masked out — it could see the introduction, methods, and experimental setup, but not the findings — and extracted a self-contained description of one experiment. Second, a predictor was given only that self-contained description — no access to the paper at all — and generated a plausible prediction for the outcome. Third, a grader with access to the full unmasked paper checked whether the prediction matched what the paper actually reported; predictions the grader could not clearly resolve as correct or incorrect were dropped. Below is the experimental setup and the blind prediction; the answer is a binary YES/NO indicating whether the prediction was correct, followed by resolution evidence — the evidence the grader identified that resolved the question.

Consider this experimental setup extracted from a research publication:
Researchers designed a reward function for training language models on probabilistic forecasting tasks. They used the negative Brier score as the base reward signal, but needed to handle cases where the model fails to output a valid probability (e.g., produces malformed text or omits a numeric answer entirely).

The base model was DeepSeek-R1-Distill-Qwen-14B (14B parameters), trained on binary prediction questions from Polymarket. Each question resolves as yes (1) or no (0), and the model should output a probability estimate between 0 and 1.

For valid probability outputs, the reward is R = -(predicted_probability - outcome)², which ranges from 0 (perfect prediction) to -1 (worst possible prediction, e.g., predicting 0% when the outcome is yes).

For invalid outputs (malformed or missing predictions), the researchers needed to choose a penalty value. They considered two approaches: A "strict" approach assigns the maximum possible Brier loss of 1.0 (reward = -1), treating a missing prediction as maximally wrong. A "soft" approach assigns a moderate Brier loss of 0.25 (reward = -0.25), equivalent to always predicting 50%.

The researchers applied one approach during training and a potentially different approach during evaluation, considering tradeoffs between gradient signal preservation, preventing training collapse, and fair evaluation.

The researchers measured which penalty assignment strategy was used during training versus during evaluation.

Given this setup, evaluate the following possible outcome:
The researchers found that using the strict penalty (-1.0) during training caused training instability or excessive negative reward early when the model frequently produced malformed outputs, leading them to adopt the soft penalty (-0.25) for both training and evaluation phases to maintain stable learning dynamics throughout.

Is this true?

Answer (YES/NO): NO